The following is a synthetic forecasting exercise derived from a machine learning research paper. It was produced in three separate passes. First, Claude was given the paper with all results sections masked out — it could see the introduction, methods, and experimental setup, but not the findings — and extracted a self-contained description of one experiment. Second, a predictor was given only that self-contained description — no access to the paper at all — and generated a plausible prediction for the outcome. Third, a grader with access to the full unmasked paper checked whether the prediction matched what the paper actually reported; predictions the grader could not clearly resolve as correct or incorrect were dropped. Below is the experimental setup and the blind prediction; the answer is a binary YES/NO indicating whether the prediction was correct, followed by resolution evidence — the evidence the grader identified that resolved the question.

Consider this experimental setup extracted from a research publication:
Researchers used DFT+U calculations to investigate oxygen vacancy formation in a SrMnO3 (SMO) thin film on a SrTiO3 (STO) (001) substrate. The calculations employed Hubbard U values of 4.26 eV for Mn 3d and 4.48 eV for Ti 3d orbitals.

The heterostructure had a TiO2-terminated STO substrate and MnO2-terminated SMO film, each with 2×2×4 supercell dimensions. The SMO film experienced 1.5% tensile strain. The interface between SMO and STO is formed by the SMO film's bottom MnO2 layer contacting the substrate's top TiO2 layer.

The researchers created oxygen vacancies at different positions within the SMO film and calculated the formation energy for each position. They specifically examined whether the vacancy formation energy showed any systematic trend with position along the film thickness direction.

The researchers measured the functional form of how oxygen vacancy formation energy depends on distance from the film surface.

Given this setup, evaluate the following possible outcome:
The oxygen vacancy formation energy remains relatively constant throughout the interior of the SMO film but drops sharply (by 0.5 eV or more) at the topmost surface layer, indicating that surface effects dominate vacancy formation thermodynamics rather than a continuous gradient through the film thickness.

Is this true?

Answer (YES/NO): NO